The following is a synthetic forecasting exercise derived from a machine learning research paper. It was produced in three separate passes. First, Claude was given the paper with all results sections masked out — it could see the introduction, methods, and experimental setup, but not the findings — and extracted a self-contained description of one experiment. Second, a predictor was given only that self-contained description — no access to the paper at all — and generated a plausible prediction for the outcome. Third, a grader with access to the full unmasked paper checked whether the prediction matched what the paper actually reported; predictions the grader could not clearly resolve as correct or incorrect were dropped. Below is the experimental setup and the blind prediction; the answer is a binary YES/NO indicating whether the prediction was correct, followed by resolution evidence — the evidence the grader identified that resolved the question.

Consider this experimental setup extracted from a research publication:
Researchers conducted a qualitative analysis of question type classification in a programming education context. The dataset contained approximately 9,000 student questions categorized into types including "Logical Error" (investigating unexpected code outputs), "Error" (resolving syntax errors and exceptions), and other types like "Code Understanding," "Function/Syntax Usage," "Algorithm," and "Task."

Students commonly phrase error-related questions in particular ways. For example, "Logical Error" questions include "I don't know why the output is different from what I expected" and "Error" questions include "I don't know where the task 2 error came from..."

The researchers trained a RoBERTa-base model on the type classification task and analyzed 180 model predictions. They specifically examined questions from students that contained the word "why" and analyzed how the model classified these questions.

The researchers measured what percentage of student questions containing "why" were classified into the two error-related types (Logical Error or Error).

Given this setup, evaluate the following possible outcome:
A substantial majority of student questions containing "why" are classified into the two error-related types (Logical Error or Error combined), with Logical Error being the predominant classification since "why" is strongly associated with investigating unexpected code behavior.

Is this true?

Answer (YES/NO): NO